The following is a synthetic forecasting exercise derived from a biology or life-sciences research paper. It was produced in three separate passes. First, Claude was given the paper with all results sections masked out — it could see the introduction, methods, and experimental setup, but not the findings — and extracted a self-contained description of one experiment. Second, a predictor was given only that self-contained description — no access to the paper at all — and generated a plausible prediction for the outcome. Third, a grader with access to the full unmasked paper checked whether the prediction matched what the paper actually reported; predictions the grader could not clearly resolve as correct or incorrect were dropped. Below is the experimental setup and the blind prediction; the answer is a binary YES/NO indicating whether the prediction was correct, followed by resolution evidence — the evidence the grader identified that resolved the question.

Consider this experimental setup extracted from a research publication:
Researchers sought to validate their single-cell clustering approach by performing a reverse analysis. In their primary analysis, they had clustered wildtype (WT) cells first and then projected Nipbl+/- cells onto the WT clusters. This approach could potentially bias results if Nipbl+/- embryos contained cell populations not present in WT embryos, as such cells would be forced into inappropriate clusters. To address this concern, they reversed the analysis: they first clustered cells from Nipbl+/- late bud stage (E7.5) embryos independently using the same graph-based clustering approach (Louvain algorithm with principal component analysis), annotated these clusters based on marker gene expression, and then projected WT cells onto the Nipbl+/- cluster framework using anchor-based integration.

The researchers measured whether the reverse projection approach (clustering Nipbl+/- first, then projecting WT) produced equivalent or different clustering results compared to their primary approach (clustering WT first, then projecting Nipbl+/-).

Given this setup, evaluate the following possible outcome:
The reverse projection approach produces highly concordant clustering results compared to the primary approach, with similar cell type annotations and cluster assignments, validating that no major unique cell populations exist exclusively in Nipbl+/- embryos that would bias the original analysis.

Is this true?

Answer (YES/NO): YES